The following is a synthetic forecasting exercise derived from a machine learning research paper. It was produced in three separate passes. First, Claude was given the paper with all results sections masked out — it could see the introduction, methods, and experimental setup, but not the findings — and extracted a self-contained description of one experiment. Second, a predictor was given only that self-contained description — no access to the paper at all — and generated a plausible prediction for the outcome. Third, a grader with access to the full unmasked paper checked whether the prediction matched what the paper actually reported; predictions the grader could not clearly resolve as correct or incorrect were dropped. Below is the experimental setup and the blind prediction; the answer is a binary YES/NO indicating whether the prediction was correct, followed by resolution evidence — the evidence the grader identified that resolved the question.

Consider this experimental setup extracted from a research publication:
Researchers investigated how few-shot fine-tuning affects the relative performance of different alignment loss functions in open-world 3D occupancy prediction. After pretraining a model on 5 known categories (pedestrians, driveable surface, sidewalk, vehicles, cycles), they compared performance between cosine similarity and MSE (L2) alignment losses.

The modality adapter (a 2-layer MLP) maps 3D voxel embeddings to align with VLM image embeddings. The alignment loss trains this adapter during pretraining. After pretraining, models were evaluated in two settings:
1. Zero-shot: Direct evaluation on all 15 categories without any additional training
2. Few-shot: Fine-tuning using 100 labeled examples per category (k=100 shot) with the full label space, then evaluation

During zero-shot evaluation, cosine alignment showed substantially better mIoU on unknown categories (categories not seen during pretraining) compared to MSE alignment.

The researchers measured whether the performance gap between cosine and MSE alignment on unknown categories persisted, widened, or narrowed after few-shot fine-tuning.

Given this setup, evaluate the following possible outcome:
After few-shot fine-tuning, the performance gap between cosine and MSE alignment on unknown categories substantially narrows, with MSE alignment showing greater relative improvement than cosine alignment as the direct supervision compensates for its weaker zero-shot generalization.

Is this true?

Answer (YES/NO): YES